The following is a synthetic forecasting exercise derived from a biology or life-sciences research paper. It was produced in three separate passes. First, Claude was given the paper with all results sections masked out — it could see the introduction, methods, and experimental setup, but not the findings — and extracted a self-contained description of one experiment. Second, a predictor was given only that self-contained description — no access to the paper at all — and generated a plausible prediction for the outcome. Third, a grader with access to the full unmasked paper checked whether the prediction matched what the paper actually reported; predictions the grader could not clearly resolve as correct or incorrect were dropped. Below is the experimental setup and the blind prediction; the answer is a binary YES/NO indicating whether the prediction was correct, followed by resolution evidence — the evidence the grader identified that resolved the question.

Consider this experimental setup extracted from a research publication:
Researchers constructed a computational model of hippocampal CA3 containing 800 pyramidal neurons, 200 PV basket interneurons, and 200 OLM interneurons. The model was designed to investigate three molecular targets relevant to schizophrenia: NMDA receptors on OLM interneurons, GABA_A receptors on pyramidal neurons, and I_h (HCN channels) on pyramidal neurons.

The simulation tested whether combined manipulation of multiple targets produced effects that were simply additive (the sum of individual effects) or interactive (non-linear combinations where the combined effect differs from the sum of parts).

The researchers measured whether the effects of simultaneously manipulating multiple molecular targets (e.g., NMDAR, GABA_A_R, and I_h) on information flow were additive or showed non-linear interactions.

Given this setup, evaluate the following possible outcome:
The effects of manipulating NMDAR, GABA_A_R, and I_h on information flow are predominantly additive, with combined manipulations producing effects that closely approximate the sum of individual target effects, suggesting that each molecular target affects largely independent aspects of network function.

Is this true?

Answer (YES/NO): NO